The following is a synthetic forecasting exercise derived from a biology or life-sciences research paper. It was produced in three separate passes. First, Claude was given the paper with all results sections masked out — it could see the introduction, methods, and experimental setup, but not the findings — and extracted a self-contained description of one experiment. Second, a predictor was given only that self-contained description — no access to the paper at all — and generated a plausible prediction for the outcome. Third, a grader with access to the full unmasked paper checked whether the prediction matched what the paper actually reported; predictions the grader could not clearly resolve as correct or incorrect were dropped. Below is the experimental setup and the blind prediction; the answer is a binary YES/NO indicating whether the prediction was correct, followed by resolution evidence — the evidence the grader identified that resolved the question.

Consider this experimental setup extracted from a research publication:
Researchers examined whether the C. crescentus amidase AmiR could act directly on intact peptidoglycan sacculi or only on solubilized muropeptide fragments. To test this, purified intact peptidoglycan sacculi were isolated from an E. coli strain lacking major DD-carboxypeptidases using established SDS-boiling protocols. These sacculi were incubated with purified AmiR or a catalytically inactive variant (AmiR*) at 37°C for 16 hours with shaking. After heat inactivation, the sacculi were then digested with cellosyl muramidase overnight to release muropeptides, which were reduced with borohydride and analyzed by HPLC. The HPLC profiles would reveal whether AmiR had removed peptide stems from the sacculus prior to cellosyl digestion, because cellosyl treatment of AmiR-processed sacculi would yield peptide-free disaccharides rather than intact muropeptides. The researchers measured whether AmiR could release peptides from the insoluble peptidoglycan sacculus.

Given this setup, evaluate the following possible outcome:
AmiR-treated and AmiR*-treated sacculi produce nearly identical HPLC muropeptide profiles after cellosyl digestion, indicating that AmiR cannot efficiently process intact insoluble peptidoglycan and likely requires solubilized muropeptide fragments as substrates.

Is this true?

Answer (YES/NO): YES